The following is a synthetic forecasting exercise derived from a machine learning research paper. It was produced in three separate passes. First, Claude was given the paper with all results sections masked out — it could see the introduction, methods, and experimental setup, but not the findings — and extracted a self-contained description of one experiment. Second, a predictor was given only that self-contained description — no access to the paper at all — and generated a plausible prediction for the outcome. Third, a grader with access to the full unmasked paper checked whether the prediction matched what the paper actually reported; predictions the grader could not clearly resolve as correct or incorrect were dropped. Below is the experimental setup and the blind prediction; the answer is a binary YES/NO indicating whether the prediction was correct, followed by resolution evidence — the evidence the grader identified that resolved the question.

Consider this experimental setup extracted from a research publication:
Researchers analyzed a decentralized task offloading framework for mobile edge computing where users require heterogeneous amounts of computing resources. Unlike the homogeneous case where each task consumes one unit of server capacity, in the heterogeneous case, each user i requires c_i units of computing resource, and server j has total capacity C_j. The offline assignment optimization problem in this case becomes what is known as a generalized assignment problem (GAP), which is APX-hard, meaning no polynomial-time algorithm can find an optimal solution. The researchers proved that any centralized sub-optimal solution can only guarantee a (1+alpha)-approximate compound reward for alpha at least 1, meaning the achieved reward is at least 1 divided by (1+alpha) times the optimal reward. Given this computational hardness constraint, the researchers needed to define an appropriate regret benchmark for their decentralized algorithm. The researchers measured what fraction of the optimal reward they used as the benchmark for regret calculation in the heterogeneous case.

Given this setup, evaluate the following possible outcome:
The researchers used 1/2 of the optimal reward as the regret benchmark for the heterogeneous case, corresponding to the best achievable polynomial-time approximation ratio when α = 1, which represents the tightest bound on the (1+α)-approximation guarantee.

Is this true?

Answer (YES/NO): YES